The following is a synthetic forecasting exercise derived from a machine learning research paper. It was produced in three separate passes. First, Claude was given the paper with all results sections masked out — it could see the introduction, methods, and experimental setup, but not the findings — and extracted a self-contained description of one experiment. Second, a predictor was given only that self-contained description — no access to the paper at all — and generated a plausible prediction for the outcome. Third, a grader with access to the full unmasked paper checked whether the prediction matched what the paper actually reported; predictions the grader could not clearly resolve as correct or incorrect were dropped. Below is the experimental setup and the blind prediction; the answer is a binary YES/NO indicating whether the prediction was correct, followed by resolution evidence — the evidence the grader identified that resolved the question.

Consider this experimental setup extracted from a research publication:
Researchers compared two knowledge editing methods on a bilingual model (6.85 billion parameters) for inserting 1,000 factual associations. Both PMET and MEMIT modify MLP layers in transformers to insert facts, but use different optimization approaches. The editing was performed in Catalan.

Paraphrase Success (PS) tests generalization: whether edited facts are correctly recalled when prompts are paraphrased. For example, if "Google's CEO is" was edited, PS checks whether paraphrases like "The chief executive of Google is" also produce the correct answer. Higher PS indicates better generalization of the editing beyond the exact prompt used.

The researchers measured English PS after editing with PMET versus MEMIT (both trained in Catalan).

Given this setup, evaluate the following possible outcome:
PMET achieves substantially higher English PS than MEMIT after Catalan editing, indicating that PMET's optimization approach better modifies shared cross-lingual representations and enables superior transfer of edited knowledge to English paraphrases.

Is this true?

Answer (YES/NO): NO